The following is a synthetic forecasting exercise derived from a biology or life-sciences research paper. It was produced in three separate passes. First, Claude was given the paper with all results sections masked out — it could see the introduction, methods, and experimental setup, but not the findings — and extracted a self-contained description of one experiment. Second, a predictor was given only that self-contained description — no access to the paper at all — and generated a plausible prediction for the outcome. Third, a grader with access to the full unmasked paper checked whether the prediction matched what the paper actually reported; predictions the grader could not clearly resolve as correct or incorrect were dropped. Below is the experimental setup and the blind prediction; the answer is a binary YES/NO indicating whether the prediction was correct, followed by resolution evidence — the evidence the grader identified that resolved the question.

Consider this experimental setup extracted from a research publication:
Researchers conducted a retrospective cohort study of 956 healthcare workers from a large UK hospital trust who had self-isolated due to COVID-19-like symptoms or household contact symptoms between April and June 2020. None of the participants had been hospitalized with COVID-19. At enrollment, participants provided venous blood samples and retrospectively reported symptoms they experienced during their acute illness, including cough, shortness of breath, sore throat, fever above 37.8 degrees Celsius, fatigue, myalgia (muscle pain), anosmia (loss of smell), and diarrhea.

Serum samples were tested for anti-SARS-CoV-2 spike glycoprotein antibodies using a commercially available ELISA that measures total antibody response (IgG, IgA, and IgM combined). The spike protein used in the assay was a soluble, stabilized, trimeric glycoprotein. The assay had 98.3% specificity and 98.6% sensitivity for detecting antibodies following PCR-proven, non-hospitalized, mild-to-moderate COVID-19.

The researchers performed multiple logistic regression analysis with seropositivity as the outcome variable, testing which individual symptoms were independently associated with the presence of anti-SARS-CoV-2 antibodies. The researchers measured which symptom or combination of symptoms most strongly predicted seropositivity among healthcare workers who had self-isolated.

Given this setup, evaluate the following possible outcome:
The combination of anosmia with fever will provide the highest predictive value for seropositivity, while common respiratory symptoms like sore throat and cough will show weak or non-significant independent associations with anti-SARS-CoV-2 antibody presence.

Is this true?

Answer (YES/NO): NO